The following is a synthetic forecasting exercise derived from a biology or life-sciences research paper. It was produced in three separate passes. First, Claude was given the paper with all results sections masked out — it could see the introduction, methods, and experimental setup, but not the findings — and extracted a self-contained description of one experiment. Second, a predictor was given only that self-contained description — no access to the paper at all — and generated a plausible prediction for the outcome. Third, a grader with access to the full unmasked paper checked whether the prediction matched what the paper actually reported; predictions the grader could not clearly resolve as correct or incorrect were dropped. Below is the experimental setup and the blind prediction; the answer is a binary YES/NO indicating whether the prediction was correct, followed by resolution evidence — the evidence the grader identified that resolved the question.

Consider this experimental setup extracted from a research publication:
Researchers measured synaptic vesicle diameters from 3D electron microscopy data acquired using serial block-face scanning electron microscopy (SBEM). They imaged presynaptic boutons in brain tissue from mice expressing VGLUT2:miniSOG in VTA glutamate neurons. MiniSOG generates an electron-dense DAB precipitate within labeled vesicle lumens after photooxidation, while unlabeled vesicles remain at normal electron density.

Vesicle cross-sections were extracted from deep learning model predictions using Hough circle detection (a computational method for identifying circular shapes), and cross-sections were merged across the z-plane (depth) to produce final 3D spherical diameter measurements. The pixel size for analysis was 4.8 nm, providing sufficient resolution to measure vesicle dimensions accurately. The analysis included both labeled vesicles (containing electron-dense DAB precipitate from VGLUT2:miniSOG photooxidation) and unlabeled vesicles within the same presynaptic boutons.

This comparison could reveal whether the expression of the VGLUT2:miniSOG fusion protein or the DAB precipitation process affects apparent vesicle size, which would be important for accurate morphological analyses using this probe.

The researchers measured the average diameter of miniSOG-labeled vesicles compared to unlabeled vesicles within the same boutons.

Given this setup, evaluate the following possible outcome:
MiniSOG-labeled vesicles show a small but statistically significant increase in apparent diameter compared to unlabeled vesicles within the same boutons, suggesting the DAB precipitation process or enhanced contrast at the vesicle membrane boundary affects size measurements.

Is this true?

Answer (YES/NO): NO